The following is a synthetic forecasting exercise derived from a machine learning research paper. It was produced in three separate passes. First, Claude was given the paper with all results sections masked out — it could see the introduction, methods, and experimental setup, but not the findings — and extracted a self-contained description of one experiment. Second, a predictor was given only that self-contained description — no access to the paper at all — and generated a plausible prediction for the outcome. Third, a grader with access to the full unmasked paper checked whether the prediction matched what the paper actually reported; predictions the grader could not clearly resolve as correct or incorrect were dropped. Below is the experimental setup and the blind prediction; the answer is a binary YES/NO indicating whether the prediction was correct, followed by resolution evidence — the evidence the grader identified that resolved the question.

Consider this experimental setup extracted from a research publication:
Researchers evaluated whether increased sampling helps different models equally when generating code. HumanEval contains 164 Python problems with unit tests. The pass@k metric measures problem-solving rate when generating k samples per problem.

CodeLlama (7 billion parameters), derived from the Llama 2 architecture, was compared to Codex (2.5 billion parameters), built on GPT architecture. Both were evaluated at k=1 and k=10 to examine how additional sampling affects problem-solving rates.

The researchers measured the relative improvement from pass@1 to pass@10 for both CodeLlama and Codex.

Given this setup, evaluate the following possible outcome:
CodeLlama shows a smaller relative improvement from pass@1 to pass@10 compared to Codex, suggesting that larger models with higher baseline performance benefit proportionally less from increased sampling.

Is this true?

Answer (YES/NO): YES